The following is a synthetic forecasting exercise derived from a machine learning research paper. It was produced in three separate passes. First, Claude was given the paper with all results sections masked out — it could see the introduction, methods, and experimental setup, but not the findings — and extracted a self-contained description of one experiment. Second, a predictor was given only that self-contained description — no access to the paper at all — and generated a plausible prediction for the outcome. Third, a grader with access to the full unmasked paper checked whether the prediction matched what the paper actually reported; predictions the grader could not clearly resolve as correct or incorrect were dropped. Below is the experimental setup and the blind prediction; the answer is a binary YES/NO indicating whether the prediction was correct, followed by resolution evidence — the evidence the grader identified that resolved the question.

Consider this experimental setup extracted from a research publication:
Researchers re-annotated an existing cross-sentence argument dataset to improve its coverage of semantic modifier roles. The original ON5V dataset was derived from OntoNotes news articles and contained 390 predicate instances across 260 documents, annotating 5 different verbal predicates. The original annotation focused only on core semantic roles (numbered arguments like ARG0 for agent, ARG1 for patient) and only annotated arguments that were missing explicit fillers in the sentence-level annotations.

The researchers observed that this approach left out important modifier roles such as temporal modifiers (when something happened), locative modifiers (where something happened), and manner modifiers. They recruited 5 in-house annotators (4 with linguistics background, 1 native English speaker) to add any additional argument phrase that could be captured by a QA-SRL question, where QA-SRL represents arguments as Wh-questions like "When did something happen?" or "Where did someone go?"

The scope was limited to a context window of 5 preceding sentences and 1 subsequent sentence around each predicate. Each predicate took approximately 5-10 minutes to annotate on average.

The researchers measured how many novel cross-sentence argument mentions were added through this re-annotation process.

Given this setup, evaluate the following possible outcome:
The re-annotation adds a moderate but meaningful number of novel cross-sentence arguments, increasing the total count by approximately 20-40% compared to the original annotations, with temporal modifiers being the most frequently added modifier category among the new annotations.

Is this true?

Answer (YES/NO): NO